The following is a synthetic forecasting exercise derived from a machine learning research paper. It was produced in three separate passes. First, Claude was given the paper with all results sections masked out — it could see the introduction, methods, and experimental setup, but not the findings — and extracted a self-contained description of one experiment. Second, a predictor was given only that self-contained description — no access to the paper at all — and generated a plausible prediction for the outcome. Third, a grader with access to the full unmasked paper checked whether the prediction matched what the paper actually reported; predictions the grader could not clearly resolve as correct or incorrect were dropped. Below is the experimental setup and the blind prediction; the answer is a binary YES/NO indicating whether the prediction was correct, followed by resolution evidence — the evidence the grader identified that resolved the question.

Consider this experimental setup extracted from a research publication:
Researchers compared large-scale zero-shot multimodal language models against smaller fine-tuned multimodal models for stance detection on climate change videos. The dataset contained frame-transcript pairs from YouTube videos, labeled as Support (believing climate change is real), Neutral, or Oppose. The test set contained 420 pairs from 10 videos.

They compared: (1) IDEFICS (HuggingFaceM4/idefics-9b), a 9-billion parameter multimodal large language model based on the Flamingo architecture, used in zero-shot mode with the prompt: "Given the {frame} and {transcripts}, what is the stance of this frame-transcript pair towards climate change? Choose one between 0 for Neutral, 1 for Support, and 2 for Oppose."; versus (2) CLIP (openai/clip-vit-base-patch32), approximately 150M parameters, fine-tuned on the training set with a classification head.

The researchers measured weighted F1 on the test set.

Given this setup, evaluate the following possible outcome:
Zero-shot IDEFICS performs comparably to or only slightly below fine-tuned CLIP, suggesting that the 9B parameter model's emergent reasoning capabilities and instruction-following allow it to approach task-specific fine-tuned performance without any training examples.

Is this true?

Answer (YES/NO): YES